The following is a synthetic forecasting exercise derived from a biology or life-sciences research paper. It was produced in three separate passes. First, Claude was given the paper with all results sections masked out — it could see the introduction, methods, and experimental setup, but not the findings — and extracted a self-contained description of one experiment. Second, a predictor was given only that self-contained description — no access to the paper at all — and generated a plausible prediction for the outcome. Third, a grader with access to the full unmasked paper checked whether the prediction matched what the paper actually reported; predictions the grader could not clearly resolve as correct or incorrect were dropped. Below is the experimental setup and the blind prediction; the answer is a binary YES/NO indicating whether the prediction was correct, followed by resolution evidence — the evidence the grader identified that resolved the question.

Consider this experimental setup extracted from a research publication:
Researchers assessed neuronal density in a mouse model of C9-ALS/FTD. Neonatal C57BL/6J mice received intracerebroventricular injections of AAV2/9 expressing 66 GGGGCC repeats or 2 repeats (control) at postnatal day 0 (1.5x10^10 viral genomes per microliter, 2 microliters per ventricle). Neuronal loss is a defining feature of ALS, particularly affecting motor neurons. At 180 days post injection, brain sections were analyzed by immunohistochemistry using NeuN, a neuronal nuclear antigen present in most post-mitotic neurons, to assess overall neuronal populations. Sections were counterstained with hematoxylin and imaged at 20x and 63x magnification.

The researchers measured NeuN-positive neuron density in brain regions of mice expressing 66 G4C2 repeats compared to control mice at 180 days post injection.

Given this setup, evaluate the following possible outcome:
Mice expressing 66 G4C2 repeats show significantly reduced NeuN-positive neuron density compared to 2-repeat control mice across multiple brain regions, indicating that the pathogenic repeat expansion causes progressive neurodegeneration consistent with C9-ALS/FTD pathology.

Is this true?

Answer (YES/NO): NO